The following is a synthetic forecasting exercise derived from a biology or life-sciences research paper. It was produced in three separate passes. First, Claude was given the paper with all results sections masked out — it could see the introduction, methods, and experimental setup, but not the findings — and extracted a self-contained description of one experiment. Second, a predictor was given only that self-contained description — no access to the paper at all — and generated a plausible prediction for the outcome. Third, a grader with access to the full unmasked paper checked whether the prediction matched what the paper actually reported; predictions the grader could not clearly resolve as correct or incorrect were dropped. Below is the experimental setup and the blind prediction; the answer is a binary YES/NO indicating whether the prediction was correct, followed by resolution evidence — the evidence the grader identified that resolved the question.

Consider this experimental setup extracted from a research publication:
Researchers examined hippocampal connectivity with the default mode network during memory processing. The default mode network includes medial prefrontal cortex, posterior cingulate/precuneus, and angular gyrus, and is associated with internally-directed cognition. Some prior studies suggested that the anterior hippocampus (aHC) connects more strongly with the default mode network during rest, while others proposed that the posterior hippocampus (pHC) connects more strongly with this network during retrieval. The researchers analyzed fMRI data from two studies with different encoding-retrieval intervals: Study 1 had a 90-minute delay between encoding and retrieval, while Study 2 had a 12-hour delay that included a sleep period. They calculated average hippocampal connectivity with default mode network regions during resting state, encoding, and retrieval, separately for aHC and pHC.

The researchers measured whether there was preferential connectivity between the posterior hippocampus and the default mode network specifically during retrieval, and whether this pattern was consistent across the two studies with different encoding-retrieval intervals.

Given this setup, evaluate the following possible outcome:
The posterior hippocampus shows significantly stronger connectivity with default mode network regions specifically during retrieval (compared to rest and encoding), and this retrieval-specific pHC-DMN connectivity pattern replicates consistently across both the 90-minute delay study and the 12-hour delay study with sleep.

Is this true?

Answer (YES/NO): NO